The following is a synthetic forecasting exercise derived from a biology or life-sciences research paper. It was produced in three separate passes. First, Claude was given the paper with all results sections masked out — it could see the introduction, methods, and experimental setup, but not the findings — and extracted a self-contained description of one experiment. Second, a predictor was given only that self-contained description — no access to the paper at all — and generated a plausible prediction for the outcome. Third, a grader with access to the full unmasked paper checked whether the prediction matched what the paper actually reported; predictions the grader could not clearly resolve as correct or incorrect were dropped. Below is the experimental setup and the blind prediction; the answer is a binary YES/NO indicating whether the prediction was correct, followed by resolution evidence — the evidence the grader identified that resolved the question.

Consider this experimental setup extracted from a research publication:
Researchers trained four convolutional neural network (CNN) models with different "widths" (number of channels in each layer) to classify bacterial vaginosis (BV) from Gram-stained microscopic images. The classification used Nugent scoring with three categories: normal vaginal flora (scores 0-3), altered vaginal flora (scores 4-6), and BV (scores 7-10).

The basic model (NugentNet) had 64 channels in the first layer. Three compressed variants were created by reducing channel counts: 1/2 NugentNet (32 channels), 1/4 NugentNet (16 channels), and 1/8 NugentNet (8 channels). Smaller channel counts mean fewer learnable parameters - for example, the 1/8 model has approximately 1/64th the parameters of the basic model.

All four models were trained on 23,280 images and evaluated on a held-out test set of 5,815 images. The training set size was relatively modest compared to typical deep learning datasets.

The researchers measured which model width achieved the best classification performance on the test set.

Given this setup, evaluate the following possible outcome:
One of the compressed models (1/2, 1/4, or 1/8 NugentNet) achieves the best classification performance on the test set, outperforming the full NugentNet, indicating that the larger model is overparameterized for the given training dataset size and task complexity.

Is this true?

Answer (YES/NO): YES